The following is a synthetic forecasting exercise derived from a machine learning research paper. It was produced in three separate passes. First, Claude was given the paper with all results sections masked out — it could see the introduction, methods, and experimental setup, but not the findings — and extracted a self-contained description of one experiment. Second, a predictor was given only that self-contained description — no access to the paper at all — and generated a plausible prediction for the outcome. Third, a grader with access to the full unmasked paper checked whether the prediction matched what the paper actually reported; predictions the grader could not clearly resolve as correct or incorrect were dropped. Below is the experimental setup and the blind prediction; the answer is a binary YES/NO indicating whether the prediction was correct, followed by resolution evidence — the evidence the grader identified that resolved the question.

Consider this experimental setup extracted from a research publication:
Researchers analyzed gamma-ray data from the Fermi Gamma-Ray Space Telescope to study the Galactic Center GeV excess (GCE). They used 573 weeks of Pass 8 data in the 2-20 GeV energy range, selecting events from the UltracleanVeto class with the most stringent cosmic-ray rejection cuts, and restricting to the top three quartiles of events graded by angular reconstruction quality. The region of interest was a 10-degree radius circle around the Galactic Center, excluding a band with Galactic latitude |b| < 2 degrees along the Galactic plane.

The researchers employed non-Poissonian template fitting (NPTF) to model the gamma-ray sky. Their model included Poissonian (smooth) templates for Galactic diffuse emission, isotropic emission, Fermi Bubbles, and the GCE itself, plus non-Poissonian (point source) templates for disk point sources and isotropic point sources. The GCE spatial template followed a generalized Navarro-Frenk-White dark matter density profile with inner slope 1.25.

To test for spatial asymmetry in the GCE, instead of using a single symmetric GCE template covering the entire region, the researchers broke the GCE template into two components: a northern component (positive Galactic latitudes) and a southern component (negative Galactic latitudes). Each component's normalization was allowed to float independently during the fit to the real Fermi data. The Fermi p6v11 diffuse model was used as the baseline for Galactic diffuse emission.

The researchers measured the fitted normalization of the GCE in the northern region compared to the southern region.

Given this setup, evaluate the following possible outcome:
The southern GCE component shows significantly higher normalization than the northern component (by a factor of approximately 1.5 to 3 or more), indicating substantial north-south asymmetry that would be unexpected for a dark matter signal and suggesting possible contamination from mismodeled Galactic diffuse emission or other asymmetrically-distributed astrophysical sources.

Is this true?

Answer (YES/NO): NO